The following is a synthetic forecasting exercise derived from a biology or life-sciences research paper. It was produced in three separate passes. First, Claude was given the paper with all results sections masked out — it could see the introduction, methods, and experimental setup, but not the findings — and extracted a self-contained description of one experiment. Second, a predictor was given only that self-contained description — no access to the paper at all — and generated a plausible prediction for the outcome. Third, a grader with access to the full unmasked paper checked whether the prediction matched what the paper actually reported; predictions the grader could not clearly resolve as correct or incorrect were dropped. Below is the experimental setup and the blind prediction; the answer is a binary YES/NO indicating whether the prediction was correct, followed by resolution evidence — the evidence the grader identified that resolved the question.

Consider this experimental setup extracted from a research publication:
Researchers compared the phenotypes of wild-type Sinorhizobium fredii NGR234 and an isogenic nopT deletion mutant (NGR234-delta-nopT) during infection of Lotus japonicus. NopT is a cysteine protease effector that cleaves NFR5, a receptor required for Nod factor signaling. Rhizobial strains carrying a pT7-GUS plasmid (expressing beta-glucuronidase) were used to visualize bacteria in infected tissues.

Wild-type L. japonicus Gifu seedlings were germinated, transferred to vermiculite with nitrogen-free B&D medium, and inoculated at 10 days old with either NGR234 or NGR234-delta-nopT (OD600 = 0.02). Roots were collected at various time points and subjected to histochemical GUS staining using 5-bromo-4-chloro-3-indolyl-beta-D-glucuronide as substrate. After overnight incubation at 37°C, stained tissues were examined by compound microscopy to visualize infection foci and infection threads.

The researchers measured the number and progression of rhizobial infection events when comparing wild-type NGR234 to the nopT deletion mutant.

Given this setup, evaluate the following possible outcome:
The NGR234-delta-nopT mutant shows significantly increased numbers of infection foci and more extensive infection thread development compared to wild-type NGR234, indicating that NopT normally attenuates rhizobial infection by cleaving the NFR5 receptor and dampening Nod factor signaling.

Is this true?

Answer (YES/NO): YES